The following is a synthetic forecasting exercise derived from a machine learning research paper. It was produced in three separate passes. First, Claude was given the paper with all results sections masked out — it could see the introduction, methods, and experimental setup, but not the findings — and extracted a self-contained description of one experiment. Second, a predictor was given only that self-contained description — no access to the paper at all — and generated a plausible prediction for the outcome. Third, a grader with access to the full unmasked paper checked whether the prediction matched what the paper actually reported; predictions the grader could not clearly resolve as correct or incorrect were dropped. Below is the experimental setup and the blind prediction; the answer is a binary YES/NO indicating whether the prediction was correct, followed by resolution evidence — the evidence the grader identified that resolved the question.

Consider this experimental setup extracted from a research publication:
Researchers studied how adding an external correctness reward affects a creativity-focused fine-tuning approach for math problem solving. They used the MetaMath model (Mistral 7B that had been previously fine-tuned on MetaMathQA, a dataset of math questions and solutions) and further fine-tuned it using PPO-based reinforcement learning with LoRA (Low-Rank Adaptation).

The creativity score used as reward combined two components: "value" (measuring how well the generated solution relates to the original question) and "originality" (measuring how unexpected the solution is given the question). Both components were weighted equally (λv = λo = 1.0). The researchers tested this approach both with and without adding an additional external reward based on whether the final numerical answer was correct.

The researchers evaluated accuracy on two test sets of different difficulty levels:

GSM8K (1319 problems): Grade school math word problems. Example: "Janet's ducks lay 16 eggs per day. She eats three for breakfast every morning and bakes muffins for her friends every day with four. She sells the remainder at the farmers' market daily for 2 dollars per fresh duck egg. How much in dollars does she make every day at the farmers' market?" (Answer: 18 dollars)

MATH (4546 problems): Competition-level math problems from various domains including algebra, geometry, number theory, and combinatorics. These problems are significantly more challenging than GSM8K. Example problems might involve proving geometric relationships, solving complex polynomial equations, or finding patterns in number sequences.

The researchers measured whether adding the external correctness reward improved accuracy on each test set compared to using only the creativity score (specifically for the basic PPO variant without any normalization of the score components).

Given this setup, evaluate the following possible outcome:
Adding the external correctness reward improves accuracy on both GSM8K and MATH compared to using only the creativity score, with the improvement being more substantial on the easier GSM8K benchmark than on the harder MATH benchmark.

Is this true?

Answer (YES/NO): NO